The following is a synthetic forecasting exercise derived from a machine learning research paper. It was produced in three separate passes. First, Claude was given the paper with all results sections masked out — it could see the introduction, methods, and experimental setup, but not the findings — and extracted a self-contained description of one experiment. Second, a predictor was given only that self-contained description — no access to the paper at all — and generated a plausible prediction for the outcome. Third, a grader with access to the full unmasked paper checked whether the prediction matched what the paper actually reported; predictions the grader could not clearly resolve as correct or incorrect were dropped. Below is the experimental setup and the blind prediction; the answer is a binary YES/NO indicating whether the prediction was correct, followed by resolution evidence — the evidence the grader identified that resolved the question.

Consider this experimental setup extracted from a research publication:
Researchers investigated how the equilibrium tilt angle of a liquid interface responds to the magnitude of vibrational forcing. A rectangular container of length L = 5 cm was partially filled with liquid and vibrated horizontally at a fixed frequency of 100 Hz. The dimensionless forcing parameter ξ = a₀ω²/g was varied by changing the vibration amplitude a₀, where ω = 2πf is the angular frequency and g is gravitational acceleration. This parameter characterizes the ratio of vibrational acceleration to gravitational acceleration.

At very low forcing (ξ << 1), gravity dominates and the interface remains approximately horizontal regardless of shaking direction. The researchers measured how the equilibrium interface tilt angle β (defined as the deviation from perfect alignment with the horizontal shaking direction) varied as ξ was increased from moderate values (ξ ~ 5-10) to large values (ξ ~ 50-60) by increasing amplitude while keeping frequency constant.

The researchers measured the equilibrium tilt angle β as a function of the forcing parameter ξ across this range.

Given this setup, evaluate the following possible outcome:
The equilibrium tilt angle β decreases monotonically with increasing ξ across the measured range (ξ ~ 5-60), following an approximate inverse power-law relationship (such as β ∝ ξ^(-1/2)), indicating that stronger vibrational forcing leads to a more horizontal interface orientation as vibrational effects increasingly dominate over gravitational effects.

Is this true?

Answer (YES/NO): NO